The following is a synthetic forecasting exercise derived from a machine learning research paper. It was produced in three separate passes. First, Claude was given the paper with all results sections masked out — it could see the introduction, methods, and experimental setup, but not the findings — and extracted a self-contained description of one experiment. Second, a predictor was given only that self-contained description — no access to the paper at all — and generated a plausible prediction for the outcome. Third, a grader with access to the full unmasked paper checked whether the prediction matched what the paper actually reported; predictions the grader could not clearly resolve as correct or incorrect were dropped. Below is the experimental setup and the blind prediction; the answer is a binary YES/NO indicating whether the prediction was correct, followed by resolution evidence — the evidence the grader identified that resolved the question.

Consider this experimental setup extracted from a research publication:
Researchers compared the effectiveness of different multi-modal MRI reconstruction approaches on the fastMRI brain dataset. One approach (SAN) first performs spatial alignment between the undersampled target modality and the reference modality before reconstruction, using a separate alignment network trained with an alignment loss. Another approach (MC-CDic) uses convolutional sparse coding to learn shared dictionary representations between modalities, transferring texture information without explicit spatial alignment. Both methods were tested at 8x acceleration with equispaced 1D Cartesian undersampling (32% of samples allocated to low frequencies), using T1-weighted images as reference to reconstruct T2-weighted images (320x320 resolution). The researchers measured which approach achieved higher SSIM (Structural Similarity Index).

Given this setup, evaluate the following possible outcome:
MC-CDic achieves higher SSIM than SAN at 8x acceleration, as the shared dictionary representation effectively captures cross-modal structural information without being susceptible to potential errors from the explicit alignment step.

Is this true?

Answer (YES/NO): NO